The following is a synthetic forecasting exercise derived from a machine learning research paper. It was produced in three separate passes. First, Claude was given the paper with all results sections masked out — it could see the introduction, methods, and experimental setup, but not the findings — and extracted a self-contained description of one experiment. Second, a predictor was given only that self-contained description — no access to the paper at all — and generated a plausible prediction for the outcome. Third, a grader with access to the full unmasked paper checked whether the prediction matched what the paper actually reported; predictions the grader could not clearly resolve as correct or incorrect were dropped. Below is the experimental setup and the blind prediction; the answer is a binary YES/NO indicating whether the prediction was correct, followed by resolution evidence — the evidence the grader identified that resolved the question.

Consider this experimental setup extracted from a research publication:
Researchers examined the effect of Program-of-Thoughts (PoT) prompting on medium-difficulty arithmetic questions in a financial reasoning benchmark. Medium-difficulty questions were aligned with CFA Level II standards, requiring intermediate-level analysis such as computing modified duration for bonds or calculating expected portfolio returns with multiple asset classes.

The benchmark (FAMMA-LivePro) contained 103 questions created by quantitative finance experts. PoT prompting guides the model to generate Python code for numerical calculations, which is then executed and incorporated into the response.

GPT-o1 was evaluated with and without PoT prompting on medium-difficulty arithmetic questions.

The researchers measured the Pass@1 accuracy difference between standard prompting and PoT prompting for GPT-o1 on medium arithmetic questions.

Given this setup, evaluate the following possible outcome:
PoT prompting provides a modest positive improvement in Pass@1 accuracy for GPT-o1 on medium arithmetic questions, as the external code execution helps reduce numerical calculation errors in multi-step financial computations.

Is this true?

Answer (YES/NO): NO